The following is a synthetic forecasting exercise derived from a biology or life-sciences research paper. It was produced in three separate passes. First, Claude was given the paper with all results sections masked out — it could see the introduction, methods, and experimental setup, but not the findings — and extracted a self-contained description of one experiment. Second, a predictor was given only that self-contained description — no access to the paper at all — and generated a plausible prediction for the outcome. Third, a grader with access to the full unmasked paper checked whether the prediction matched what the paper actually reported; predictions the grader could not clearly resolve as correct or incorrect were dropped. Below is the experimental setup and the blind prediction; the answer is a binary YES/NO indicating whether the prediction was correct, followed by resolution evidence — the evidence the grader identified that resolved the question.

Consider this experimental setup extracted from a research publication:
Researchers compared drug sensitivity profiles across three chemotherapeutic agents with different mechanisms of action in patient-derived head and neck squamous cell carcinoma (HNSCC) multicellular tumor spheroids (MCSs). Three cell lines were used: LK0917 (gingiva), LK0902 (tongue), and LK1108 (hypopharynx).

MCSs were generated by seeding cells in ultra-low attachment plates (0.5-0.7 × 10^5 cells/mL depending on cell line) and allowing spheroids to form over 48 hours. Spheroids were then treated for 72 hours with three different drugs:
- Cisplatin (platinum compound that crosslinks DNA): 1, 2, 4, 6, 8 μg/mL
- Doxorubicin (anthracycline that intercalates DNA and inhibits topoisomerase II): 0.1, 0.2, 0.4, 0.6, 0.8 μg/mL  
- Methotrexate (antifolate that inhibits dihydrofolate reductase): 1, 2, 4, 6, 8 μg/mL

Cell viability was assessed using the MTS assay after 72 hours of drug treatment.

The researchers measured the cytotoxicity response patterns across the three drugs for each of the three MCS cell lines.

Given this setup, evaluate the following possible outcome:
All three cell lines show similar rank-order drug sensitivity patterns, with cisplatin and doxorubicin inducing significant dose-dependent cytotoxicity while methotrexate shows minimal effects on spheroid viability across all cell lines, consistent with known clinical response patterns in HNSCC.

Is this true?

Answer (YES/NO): NO